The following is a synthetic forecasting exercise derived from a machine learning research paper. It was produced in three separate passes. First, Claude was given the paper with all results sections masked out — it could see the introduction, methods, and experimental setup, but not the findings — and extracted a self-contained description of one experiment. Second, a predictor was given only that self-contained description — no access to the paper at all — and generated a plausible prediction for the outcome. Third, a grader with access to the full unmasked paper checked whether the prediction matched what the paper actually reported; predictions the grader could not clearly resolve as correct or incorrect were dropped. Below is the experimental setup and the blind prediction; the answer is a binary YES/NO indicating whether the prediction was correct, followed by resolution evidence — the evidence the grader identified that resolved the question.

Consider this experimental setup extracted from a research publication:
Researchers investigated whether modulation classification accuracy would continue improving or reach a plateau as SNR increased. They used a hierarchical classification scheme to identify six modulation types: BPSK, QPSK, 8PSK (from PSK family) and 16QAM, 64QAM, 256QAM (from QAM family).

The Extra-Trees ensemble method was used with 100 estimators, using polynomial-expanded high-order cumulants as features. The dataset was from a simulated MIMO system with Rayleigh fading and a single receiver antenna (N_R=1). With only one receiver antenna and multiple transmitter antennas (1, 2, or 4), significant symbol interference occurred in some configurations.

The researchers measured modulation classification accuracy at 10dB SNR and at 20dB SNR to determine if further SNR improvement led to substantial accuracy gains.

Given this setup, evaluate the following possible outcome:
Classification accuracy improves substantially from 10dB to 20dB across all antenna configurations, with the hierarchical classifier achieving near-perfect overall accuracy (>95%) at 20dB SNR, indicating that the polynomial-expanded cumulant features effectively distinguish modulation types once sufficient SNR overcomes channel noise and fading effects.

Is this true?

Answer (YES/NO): NO